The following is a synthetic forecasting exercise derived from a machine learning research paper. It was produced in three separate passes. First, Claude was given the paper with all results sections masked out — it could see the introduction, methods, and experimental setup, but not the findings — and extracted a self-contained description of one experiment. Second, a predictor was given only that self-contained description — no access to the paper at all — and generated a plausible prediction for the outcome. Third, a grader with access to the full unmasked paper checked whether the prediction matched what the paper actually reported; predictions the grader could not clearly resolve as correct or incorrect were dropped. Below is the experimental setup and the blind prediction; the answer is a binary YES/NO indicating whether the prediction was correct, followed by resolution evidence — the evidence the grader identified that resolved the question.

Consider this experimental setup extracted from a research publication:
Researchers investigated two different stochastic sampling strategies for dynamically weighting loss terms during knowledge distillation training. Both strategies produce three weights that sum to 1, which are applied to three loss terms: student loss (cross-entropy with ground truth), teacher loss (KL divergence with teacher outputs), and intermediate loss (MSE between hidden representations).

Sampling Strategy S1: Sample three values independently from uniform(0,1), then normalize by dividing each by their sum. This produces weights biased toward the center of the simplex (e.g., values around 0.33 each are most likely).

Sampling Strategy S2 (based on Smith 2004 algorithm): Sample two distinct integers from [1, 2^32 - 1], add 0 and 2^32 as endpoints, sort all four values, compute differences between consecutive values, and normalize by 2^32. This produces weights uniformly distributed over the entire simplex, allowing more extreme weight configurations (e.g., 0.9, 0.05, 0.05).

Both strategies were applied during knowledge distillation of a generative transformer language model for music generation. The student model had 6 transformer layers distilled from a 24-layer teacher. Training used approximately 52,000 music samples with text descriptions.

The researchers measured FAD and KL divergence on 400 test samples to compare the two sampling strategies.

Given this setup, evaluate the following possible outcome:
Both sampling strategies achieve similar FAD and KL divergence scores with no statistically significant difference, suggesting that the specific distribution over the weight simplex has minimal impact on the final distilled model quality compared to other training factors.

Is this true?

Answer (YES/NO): NO